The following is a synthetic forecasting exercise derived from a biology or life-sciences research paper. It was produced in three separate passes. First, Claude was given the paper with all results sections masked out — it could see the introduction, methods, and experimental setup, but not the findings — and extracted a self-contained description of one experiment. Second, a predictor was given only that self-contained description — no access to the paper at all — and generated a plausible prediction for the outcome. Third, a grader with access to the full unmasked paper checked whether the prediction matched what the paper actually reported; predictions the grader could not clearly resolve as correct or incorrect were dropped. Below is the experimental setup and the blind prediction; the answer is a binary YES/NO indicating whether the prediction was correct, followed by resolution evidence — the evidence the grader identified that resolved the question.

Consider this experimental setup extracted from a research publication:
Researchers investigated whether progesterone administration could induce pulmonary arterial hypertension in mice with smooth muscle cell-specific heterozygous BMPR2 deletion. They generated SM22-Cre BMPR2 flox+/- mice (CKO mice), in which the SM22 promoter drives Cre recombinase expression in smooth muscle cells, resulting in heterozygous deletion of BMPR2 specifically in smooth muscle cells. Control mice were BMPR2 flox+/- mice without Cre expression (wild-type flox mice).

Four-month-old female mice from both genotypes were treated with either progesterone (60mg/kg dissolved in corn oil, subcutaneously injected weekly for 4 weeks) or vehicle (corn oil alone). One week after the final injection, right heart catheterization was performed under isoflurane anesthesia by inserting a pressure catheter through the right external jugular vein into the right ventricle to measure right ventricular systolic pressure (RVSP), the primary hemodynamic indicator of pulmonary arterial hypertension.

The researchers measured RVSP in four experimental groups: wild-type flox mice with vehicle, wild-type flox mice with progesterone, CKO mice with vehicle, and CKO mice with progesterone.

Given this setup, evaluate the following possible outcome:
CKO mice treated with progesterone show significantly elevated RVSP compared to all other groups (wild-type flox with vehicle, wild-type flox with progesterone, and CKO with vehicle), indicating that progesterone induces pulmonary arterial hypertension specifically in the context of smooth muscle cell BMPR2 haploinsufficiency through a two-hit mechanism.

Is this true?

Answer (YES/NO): NO